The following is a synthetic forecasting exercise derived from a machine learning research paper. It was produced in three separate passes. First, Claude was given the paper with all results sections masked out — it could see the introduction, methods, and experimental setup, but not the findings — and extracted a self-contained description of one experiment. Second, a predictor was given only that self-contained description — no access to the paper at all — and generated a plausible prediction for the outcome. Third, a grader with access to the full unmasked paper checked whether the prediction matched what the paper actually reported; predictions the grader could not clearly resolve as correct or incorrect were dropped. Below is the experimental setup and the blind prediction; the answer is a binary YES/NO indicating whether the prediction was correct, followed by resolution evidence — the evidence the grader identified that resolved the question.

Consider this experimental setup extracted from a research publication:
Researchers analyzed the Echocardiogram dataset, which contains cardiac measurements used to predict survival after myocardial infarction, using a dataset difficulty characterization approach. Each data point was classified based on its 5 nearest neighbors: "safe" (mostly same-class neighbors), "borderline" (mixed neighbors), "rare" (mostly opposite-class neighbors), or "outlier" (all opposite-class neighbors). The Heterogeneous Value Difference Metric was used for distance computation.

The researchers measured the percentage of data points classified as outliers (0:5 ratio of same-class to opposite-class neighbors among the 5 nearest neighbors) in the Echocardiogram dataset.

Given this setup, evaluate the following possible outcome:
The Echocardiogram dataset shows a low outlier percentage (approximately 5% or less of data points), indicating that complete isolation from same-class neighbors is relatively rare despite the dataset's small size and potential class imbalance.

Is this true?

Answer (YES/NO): YES